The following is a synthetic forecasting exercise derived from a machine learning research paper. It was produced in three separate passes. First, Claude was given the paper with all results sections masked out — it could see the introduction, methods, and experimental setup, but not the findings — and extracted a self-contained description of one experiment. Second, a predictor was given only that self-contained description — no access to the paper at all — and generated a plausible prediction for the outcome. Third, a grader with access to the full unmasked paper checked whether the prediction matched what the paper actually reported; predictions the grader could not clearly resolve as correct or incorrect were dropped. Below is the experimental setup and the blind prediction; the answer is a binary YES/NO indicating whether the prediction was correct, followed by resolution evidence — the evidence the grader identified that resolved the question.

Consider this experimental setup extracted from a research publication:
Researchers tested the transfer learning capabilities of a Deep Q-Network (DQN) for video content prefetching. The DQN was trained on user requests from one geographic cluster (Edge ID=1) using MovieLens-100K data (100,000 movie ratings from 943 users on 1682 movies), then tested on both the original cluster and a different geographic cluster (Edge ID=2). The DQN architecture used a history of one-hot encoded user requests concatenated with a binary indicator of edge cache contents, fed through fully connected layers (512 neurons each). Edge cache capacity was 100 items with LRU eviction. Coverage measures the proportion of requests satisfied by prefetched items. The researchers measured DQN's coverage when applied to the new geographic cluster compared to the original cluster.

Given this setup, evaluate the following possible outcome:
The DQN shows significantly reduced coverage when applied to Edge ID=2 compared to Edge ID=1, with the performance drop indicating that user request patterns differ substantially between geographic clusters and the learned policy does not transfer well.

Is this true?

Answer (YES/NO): NO